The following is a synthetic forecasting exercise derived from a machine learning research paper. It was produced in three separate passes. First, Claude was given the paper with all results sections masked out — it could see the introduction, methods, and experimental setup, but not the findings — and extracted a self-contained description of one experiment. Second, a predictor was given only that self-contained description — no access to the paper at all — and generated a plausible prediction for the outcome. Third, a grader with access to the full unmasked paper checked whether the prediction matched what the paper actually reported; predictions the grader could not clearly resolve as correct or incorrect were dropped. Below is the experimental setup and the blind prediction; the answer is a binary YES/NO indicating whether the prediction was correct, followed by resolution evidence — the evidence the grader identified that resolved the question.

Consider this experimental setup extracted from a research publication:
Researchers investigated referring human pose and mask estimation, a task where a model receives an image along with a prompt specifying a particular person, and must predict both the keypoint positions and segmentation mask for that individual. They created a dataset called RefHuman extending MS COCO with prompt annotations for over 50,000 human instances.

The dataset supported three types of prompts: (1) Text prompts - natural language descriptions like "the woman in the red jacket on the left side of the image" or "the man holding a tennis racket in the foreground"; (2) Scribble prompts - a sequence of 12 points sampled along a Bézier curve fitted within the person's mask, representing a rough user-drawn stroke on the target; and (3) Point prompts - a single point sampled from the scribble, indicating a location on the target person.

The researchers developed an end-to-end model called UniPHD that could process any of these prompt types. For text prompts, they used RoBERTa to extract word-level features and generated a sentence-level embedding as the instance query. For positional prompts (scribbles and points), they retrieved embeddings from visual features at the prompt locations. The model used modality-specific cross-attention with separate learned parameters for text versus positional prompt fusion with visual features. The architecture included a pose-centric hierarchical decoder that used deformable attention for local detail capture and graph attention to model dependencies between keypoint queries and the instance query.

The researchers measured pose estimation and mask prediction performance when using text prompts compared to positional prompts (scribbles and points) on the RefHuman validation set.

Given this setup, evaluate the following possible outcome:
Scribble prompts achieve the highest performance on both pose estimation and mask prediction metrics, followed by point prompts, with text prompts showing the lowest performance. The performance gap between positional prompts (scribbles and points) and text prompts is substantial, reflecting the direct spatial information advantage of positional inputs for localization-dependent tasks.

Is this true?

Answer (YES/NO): YES